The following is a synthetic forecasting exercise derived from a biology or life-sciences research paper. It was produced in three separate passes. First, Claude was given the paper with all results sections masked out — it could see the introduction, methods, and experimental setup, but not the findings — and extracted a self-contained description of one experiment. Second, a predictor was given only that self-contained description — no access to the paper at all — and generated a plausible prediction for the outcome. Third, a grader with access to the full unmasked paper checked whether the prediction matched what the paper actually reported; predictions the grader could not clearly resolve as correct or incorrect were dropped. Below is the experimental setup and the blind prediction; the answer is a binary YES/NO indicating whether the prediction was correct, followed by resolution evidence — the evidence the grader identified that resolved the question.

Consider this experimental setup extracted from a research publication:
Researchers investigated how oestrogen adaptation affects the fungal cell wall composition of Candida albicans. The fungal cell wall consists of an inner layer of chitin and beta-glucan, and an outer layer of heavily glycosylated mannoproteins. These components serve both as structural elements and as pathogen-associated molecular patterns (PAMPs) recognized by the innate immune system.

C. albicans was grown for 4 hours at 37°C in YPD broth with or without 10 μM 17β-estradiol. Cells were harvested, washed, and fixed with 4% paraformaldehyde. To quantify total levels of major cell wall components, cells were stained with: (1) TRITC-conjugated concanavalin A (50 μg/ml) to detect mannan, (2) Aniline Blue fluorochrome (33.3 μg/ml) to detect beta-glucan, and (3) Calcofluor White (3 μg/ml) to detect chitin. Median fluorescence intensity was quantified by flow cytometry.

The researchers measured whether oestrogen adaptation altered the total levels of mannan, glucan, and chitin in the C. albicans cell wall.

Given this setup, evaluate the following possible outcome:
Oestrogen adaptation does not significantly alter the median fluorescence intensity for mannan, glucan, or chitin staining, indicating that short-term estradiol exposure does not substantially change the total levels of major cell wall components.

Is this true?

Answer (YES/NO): YES